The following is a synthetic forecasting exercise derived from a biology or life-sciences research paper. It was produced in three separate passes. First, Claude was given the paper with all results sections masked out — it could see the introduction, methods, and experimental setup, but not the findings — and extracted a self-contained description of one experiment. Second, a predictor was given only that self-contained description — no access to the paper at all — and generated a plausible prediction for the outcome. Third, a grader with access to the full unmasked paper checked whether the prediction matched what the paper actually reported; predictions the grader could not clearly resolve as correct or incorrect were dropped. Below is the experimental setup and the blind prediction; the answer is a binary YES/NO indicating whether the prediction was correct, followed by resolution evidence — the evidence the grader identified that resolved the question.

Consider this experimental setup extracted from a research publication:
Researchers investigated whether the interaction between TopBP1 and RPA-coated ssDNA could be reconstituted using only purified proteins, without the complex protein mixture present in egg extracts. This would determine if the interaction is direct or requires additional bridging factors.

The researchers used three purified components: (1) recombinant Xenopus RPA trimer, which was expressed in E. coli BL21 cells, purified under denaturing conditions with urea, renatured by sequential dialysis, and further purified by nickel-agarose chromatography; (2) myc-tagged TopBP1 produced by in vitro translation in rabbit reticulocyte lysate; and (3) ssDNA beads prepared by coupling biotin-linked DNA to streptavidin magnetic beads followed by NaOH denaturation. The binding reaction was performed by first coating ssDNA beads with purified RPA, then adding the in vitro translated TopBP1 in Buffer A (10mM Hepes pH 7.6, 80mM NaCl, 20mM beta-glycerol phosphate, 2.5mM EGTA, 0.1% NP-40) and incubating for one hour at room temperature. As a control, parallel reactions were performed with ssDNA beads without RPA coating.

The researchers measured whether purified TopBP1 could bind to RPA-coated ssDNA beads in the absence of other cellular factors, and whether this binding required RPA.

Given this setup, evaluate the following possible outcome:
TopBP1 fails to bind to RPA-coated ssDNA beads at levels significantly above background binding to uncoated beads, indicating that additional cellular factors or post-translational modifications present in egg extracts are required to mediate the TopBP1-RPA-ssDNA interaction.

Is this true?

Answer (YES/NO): NO